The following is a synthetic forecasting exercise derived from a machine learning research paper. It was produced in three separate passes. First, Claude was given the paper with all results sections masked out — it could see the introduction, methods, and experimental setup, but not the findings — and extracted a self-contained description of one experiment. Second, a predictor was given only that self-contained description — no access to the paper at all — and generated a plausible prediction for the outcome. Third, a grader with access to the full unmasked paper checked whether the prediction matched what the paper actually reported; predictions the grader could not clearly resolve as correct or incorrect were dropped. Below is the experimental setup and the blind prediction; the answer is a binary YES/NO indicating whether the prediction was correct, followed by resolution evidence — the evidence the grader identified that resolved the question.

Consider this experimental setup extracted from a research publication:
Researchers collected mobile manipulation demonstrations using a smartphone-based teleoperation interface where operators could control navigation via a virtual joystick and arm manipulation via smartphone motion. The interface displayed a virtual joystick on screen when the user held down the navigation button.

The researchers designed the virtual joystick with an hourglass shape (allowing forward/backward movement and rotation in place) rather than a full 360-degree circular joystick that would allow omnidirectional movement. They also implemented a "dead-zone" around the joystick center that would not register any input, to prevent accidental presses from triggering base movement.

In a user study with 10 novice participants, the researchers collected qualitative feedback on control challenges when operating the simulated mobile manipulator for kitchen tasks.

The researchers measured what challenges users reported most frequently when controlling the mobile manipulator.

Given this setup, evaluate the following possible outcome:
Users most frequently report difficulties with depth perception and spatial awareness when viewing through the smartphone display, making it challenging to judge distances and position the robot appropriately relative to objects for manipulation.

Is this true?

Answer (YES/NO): NO